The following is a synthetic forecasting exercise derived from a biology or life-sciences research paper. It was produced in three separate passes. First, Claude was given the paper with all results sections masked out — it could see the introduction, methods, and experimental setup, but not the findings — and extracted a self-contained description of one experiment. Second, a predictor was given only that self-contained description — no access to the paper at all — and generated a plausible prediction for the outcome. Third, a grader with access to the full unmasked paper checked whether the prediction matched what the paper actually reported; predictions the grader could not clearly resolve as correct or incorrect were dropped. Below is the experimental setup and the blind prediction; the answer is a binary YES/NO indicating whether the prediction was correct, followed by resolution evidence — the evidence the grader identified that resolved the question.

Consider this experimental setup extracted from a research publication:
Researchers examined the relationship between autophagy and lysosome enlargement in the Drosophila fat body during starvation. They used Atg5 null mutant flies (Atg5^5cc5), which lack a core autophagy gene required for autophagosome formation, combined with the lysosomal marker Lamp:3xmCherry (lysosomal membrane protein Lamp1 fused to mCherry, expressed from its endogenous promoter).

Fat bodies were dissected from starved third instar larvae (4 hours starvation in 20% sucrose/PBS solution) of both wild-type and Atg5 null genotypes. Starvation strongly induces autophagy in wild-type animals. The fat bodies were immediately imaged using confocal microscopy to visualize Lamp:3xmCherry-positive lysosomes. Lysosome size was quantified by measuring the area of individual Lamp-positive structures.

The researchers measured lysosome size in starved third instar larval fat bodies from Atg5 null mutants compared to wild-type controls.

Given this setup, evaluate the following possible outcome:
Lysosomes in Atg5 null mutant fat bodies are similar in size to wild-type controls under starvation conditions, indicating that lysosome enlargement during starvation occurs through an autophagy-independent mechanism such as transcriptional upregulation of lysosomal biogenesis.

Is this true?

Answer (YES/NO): NO